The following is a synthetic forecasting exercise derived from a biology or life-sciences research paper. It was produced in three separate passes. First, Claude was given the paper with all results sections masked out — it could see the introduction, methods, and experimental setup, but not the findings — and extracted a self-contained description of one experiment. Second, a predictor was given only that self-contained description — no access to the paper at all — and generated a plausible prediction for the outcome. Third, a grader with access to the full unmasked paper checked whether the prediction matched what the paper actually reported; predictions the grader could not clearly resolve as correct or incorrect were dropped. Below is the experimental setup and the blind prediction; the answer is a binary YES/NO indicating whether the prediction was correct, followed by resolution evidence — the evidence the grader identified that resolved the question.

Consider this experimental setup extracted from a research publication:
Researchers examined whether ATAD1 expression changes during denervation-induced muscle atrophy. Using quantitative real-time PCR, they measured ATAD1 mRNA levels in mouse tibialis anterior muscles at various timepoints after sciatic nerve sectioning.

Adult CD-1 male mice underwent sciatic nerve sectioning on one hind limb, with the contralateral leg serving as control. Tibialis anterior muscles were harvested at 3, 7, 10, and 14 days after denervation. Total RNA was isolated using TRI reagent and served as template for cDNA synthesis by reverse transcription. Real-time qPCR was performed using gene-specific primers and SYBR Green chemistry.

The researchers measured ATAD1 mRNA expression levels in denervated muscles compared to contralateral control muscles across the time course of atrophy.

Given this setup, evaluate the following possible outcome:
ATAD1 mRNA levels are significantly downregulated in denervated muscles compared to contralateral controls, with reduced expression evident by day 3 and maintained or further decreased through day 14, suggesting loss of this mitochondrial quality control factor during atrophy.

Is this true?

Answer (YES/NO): NO